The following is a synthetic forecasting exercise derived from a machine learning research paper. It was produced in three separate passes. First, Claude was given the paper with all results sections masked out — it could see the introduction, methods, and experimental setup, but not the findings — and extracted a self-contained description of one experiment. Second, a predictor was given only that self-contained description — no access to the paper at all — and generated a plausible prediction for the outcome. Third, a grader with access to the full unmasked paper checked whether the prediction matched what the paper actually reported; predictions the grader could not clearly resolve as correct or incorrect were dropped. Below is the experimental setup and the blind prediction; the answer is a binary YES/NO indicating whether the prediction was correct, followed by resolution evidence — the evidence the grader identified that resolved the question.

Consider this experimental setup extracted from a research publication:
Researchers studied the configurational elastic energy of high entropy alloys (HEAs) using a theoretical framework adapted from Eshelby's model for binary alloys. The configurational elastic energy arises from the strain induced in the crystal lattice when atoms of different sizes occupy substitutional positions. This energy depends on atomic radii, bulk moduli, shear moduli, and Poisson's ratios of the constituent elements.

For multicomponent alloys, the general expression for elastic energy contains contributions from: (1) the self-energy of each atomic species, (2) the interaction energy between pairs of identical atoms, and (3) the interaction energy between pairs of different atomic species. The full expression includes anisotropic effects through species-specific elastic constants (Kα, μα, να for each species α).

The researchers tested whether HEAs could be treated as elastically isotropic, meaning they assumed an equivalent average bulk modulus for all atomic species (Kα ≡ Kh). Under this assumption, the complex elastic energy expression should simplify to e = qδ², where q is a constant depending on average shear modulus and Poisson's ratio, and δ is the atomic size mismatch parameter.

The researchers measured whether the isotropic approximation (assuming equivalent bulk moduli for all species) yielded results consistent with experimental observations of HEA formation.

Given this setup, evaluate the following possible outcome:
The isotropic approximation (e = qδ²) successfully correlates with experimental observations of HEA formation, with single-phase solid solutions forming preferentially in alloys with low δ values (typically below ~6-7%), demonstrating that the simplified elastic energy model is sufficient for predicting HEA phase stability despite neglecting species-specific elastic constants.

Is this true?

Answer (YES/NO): YES